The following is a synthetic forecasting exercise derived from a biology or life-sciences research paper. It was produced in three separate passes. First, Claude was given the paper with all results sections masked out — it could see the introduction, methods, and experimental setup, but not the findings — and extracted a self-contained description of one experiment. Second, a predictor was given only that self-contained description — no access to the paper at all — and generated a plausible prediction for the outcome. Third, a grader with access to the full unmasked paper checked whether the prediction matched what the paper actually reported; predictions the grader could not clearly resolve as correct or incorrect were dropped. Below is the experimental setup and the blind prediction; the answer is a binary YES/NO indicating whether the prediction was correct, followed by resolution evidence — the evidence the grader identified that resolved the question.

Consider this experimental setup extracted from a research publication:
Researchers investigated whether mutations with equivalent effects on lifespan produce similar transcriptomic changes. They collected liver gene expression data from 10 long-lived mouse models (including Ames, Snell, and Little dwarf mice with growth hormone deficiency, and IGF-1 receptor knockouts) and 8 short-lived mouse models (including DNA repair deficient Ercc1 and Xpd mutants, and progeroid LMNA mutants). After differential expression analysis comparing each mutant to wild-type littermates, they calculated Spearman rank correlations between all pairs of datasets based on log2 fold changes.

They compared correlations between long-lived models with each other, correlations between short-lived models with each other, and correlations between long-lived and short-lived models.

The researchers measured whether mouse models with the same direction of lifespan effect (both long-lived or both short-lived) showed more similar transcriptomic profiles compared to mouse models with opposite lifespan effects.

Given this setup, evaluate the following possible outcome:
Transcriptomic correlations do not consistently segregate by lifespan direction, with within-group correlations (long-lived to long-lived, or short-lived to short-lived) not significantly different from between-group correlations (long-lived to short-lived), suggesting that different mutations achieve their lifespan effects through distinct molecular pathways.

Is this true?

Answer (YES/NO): NO